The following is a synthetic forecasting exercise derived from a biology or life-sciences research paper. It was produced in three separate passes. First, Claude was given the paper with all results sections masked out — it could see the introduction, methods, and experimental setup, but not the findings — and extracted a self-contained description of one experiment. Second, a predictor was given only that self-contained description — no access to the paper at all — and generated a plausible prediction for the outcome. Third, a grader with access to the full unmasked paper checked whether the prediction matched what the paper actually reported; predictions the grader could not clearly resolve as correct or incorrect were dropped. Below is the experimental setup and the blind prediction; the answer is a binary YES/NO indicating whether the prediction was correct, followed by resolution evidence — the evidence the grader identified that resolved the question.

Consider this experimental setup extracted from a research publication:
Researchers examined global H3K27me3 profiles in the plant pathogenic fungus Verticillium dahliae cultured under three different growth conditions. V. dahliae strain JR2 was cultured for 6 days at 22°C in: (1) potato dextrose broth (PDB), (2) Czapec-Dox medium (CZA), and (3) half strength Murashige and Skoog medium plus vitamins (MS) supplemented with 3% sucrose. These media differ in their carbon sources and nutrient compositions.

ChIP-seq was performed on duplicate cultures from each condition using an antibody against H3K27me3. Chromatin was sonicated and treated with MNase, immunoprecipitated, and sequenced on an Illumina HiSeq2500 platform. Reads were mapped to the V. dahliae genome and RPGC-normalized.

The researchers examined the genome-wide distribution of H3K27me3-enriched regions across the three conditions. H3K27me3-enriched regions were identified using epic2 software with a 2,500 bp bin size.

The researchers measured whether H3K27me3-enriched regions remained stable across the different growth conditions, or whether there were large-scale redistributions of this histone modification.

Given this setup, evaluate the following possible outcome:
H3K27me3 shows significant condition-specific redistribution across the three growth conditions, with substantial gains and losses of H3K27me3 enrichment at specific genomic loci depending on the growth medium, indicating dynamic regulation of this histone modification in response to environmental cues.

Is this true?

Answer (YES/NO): NO